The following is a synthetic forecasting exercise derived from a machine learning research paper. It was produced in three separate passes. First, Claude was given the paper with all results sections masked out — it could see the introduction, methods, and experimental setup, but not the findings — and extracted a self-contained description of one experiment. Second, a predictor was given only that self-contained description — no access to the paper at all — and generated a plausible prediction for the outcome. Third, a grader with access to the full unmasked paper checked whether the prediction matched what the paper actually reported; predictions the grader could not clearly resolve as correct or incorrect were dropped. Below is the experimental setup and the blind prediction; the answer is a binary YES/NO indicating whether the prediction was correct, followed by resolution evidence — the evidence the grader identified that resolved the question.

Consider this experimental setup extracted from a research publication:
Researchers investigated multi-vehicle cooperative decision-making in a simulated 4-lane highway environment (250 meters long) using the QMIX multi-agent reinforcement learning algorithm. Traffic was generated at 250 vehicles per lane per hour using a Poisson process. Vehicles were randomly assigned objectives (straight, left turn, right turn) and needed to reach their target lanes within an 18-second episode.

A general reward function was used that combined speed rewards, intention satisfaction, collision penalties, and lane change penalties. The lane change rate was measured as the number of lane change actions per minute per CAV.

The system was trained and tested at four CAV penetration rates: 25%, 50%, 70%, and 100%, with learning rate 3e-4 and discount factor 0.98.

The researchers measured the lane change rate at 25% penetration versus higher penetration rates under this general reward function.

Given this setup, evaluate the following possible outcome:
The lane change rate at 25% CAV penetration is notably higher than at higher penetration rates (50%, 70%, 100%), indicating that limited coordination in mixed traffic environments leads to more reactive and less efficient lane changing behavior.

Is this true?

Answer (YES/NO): YES